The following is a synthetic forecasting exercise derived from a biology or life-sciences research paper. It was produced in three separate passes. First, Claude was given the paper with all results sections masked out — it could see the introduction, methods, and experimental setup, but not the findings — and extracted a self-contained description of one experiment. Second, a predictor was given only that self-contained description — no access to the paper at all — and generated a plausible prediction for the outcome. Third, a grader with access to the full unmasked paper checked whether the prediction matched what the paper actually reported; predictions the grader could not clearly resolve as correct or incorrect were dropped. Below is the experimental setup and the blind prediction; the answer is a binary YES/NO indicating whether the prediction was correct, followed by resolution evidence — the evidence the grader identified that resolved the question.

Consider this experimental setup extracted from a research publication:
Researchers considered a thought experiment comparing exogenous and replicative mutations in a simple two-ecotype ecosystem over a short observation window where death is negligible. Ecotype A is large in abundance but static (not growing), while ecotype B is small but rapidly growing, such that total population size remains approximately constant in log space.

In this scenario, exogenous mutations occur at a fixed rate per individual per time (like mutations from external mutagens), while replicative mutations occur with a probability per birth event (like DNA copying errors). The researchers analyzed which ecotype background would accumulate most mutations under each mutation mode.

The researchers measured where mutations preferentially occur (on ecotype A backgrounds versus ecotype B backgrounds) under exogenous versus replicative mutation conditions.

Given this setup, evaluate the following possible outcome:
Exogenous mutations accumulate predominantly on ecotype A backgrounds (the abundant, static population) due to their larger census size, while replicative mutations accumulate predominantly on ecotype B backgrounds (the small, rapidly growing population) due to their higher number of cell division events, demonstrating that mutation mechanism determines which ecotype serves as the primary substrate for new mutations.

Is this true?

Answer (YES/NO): YES